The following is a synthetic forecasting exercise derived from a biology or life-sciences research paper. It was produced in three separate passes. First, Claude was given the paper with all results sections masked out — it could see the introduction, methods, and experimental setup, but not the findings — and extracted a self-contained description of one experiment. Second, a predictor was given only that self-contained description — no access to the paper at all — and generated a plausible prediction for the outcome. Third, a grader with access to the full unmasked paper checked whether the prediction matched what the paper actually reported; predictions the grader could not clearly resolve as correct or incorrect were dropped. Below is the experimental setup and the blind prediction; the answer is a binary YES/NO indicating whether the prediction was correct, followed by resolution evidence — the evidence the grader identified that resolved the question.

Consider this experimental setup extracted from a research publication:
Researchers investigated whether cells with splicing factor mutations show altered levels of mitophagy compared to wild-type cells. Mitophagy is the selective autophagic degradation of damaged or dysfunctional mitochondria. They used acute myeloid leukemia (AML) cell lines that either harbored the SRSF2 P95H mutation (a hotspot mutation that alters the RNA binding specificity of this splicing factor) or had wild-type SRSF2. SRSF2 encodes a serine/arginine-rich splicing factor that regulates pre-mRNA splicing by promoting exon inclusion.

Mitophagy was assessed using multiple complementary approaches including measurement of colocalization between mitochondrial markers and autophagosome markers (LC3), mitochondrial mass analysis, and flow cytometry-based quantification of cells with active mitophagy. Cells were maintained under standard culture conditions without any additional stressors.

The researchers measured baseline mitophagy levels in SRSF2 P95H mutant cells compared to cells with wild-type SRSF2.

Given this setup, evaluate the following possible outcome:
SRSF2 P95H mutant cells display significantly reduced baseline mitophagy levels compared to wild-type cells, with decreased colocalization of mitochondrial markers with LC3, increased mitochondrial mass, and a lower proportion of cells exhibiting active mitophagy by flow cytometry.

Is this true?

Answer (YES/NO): NO